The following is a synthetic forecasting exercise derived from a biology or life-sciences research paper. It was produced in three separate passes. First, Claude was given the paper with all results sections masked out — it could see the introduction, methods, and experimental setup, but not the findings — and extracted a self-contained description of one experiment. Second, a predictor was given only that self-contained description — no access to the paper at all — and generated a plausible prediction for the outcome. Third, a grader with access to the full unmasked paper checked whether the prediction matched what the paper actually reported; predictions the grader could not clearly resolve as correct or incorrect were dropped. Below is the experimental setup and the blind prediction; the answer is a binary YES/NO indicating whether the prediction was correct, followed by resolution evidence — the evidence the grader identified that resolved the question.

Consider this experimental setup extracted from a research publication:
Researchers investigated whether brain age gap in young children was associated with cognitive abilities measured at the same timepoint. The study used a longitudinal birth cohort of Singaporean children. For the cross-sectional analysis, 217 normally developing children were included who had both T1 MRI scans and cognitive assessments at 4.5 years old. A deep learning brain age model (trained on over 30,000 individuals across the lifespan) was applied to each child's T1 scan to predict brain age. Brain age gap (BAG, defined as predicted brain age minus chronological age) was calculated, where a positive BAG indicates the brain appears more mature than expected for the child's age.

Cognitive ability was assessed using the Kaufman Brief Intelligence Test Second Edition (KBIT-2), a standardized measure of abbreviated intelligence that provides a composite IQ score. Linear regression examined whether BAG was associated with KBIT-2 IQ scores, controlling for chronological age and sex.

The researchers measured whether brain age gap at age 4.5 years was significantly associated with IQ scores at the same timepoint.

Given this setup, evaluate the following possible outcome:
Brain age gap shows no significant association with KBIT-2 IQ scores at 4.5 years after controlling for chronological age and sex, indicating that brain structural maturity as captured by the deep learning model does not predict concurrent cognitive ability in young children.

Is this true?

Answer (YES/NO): YES